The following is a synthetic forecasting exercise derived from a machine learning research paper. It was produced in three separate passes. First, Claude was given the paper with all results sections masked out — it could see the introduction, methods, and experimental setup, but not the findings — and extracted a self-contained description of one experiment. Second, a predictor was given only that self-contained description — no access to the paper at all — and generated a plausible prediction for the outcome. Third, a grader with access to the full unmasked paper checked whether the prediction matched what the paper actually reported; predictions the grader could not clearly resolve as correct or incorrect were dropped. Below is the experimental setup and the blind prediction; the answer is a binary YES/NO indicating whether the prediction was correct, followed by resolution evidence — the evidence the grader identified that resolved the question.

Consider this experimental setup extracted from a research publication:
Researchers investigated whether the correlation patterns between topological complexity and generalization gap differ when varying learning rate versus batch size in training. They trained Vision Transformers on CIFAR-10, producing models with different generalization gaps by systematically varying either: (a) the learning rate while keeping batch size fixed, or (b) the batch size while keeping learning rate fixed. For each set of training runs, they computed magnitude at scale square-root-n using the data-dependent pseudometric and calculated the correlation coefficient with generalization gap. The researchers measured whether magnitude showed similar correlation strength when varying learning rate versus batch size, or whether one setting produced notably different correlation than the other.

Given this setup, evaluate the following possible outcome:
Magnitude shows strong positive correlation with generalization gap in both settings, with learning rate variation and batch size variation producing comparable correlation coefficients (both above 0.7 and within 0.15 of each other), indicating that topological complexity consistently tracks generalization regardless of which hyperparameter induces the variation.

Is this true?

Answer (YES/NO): NO